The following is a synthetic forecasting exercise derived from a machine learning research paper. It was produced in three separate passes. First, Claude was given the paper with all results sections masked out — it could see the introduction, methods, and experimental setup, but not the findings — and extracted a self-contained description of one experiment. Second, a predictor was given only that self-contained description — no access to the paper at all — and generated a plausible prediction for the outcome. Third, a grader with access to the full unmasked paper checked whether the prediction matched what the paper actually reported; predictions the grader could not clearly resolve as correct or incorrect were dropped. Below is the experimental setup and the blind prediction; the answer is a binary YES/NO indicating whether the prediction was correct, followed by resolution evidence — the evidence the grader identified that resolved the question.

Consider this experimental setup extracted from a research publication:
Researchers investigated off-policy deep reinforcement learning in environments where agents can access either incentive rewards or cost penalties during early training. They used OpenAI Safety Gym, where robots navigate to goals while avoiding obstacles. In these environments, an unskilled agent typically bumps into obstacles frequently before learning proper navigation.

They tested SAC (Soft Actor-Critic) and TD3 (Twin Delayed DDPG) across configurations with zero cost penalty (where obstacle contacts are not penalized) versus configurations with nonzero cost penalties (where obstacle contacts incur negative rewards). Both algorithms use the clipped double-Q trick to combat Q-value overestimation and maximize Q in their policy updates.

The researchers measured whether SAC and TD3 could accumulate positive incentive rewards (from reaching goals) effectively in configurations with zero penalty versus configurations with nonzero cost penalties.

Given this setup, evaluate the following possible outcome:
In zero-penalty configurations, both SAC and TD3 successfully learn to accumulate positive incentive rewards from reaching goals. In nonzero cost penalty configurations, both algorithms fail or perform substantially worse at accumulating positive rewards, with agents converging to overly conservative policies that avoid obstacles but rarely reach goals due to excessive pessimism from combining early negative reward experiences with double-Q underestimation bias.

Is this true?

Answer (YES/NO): NO